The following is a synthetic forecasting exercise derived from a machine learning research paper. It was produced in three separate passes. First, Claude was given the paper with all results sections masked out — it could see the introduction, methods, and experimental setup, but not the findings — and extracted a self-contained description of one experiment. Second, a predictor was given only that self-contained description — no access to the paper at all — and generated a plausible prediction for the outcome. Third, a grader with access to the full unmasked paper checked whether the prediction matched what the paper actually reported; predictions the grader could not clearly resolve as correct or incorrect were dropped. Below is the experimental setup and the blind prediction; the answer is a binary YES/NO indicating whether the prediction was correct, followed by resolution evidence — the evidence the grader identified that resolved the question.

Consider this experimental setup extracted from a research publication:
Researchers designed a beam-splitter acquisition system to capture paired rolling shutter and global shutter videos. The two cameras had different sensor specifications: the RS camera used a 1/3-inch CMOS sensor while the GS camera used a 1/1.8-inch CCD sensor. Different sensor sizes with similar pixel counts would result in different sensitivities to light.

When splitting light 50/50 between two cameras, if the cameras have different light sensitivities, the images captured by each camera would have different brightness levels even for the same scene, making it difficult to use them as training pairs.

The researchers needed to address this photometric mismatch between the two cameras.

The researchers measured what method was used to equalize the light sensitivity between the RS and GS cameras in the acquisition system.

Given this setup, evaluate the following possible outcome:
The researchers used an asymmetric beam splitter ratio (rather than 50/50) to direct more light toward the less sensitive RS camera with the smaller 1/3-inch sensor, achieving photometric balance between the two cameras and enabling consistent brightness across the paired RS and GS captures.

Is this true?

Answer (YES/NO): NO